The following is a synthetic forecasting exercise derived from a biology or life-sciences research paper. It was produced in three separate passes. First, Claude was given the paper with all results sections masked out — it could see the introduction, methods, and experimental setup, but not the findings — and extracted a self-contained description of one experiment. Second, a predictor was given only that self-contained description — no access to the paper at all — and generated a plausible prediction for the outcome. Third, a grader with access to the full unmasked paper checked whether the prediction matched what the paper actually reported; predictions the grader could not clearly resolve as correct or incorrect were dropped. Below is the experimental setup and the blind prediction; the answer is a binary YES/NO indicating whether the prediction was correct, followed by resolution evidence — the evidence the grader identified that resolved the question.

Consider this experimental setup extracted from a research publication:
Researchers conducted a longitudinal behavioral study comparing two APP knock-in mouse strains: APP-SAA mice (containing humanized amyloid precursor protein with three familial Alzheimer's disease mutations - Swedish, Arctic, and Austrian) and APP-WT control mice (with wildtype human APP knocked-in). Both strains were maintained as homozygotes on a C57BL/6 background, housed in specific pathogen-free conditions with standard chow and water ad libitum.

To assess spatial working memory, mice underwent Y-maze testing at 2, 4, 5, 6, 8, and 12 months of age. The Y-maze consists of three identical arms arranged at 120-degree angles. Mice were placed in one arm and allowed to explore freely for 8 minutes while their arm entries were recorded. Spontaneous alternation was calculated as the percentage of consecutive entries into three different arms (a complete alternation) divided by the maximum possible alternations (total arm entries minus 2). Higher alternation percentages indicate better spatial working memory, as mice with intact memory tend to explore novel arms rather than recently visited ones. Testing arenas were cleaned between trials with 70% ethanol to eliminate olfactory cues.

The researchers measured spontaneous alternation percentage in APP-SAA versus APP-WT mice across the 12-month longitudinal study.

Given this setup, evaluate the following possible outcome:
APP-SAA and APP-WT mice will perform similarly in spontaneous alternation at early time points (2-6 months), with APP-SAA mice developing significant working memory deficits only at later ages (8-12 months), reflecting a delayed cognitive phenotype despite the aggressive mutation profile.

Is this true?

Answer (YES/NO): NO